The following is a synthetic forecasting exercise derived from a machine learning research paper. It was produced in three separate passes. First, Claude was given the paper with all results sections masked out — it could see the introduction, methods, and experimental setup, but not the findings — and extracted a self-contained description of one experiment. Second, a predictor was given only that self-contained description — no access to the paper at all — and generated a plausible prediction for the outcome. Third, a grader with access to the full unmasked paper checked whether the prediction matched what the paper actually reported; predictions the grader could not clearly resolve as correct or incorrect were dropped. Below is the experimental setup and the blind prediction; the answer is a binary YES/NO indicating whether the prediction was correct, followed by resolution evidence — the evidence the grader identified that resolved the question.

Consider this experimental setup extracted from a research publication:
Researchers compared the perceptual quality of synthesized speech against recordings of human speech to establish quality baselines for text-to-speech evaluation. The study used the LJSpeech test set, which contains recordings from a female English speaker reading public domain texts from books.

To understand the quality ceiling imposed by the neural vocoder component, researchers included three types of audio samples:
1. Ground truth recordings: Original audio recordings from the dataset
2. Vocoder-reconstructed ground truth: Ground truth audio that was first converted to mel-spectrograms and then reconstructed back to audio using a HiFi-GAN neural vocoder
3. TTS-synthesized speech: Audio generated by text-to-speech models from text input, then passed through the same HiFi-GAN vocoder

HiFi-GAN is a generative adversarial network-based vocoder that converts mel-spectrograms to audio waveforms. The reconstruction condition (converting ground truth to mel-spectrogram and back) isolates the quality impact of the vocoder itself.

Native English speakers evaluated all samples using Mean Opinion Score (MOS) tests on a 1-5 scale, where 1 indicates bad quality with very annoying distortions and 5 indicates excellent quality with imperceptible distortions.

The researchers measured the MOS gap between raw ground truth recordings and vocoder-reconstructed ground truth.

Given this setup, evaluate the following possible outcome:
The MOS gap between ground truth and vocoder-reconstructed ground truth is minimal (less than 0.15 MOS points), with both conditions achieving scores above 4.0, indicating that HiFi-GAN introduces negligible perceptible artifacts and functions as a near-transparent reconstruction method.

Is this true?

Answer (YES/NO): NO